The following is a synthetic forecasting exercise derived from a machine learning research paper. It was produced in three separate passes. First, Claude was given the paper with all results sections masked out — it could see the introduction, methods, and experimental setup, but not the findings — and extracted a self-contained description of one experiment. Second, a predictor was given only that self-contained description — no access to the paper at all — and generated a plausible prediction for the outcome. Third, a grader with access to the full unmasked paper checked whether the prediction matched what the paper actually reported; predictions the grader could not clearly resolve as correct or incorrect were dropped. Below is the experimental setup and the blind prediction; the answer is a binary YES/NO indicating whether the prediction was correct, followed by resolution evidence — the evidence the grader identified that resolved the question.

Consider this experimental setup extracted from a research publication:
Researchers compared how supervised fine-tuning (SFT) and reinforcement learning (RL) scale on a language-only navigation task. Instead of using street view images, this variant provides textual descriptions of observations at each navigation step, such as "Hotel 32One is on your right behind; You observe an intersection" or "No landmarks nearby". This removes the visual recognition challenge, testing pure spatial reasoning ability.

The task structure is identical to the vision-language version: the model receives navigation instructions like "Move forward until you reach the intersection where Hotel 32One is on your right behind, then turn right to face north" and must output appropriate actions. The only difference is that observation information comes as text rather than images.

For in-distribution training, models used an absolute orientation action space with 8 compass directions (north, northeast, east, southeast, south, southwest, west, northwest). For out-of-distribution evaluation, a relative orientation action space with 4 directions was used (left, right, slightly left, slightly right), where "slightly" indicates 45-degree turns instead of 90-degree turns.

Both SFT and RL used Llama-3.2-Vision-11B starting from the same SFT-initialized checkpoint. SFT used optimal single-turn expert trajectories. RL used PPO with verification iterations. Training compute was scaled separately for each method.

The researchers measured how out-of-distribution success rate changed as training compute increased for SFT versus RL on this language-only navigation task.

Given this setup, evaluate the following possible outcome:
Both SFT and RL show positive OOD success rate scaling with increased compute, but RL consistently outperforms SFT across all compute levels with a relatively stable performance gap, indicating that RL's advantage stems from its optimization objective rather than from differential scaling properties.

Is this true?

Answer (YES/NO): NO